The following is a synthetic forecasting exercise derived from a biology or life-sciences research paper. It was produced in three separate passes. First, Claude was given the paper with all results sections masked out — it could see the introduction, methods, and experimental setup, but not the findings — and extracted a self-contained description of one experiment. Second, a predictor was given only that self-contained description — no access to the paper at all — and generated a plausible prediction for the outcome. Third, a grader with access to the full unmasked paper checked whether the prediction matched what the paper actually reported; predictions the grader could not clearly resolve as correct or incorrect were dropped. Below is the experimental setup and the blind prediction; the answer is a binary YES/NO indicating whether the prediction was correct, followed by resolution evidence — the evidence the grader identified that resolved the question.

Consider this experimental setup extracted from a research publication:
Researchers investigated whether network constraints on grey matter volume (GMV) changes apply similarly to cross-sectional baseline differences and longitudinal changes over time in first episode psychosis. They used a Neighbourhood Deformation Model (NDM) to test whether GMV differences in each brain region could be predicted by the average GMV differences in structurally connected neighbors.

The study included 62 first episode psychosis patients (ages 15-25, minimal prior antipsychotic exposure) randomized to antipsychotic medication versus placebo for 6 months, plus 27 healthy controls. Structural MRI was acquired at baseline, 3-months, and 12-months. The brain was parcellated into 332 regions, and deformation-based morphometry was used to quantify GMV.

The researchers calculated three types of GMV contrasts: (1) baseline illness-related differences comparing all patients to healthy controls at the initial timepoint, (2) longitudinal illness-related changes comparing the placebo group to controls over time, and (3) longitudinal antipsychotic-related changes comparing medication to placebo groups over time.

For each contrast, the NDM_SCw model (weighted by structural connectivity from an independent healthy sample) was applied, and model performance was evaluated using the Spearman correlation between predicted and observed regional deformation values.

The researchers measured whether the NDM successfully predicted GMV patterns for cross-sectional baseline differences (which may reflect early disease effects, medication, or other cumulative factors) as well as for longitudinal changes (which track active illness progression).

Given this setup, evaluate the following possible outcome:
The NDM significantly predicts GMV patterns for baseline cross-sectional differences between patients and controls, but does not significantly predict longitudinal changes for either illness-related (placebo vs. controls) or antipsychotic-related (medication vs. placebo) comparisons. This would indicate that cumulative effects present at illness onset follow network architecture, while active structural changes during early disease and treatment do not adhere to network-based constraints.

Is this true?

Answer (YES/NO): NO